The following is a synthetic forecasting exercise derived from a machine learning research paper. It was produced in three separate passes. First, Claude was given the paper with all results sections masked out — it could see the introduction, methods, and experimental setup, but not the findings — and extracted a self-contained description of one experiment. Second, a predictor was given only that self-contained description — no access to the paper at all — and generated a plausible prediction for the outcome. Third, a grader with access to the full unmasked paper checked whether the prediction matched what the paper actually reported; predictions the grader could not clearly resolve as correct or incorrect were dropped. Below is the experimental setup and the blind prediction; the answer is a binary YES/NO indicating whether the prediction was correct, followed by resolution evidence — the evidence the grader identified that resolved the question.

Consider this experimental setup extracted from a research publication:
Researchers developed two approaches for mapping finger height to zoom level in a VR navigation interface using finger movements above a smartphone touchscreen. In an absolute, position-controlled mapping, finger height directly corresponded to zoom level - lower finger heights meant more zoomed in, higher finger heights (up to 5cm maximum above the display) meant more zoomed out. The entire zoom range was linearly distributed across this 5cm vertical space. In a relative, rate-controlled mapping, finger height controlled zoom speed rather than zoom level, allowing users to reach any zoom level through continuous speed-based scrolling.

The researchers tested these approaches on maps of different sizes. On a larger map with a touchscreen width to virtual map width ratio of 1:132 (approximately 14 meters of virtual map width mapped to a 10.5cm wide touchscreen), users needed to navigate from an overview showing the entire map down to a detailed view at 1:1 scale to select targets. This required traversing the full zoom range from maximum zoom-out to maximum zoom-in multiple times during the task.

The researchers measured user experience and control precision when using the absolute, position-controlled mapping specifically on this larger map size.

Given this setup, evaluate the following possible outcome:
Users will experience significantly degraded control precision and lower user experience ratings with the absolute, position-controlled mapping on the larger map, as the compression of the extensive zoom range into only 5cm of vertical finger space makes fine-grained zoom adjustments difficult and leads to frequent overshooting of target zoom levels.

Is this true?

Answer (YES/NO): YES